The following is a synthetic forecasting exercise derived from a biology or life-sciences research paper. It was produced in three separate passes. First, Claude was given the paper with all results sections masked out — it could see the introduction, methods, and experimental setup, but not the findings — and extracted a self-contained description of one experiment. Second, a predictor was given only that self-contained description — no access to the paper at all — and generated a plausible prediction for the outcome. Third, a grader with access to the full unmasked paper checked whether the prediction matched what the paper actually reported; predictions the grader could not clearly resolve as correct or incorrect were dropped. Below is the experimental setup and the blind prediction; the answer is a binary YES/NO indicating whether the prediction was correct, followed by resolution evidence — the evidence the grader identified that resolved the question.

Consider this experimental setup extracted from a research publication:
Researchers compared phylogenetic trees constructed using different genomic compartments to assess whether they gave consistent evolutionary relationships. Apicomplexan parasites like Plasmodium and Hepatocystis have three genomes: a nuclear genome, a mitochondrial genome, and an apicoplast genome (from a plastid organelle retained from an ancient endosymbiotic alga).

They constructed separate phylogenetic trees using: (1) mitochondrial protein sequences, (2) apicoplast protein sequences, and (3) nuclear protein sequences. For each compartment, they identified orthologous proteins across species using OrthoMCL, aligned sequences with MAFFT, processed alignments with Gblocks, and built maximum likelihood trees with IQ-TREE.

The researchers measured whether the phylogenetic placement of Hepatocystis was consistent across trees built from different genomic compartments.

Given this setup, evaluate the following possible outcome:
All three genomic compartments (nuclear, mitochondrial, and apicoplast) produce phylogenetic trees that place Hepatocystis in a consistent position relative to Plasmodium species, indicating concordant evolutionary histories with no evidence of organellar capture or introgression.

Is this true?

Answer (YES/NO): NO